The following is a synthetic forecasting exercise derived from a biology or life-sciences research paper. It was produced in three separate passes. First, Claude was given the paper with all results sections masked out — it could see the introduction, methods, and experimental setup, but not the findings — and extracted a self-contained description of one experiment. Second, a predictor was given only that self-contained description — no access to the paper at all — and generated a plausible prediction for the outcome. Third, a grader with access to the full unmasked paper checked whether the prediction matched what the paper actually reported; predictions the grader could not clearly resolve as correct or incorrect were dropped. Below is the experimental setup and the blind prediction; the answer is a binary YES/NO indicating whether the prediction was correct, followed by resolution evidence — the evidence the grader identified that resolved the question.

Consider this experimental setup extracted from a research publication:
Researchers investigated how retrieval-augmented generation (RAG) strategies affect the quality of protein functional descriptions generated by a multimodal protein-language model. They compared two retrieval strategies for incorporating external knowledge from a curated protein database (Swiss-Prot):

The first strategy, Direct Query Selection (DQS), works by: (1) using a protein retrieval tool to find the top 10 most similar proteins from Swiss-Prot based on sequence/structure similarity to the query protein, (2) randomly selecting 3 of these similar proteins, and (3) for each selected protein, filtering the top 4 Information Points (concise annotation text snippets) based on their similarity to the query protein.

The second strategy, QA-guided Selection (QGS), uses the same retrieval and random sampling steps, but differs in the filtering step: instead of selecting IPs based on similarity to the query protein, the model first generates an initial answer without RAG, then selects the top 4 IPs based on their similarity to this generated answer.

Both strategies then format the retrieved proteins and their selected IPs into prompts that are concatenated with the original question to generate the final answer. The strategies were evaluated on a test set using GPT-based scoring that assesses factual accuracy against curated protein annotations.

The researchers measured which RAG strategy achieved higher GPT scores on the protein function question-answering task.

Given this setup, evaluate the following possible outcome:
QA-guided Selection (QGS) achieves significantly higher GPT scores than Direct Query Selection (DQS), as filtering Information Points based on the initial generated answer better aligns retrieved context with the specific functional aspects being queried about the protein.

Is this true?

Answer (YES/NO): NO